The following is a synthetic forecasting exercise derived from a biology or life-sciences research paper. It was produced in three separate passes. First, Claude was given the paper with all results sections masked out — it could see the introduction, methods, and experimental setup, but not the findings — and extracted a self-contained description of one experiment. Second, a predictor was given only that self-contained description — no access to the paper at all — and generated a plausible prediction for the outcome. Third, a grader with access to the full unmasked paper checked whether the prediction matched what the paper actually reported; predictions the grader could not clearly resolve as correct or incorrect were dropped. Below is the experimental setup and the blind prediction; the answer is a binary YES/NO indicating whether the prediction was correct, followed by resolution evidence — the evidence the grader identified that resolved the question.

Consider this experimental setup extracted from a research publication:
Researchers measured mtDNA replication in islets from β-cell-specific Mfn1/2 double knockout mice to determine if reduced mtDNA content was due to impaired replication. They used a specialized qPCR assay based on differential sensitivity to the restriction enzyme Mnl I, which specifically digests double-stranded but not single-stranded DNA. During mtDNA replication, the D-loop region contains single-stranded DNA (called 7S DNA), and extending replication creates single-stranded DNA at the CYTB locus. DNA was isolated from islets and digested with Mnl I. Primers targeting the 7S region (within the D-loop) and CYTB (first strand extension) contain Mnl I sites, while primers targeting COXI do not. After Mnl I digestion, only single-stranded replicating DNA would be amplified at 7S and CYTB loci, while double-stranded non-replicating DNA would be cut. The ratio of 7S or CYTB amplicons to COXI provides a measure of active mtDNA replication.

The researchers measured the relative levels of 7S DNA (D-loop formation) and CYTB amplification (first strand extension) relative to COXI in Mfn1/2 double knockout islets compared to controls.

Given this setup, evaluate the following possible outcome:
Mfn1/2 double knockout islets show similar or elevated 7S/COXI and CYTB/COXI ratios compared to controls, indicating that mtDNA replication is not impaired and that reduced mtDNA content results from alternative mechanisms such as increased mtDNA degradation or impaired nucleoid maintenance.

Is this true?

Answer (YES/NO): NO